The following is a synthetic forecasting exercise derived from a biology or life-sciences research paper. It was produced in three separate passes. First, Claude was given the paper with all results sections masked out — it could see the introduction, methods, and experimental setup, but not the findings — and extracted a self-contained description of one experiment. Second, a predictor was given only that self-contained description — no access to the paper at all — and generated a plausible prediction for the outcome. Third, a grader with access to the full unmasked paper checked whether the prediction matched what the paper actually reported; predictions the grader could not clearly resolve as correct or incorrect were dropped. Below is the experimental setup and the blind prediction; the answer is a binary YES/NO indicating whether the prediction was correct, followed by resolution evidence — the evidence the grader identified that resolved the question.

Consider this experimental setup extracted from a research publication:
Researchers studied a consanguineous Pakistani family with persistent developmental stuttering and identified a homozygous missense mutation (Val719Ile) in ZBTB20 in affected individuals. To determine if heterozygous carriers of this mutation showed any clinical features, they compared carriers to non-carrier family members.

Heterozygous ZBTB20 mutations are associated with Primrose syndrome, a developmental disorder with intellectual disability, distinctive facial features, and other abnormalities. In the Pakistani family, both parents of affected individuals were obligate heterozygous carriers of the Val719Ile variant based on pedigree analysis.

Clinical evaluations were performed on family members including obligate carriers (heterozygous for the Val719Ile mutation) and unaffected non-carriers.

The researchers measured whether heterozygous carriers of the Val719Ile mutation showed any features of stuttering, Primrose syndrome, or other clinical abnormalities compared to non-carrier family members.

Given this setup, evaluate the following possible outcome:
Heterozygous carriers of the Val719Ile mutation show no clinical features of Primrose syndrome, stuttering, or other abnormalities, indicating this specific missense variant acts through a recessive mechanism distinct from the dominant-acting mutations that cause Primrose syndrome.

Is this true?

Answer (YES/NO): YES